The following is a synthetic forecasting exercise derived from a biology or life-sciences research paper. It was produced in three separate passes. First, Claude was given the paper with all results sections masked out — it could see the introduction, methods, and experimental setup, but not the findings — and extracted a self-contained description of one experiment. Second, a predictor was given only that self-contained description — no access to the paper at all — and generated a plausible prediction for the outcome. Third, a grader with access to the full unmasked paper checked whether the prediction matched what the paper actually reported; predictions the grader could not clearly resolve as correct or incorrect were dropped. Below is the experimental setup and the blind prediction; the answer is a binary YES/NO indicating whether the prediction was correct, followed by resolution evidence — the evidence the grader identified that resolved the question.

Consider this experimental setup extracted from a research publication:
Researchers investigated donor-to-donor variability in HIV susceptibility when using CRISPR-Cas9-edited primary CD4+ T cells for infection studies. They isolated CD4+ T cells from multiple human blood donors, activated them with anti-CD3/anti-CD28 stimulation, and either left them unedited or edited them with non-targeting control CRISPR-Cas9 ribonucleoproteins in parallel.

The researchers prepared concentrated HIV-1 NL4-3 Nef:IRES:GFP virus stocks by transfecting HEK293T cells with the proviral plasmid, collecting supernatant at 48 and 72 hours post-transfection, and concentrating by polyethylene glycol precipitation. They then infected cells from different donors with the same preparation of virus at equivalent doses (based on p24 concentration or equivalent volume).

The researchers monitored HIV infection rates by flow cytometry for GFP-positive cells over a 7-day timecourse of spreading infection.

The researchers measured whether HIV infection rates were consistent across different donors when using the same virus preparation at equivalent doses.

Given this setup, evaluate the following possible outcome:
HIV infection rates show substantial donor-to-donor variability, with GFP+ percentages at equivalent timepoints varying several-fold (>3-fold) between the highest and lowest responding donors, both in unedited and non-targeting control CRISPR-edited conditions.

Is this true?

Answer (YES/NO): NO